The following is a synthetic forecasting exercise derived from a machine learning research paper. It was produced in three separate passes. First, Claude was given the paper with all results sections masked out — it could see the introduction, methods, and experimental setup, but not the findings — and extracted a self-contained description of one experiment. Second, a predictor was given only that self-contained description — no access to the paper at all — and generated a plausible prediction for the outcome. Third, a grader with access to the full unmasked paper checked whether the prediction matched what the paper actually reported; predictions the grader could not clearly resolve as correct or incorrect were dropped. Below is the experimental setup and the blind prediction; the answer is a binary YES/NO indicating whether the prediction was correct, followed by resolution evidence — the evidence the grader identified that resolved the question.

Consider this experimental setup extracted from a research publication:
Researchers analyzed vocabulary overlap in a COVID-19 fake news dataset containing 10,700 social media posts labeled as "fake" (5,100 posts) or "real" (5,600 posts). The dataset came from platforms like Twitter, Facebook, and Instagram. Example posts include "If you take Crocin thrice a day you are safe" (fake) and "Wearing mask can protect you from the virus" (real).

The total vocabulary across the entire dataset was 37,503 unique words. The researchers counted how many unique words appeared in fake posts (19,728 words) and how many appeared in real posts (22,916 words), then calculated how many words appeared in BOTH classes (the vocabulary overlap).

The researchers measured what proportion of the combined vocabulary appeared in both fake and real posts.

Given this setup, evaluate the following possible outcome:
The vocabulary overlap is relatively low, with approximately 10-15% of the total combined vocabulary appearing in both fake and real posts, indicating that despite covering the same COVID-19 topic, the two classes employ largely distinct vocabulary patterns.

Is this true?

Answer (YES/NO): YES